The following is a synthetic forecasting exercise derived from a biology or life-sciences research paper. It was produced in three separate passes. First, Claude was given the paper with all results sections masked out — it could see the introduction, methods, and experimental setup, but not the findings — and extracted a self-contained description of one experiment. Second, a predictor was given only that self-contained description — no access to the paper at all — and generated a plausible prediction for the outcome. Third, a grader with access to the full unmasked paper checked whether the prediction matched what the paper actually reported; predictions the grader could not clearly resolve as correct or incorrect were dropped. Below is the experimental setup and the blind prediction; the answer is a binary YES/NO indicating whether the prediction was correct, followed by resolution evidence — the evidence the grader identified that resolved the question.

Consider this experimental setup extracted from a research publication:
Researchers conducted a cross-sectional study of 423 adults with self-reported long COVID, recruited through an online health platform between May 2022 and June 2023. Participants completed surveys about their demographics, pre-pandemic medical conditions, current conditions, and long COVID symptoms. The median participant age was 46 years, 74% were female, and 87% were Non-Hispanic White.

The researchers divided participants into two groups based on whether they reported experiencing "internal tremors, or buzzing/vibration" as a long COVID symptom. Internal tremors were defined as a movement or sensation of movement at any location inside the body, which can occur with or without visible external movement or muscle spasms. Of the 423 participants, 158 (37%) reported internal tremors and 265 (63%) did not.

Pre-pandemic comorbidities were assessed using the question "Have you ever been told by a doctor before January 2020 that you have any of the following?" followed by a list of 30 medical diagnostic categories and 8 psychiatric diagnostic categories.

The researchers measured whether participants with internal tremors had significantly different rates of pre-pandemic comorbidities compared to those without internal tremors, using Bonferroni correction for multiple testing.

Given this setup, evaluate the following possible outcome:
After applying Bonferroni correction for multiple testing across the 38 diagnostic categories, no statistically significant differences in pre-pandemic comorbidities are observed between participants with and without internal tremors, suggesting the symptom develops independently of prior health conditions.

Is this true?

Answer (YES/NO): YES